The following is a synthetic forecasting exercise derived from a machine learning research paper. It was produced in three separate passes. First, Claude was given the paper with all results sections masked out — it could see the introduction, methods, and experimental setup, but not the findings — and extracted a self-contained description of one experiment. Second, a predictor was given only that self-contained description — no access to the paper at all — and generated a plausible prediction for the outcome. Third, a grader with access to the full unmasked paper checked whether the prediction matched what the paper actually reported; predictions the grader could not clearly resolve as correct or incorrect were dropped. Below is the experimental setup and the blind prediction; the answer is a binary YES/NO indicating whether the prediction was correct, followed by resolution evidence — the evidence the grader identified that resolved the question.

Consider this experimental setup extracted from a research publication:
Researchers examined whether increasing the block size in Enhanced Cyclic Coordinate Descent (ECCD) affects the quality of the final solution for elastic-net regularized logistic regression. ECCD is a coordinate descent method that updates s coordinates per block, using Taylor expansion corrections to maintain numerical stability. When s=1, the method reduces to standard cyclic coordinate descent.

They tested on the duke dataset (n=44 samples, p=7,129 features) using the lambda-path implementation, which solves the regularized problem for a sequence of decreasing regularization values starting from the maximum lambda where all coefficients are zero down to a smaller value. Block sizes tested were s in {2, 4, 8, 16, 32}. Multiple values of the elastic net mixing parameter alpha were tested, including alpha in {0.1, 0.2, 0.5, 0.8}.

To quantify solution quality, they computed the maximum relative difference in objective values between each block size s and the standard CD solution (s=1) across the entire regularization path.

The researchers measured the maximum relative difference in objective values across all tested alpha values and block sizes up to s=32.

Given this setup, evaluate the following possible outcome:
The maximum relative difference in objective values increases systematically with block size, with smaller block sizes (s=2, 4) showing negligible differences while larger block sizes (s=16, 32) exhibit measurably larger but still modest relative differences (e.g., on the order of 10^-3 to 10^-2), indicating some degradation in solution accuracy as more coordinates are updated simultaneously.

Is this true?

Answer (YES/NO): NO